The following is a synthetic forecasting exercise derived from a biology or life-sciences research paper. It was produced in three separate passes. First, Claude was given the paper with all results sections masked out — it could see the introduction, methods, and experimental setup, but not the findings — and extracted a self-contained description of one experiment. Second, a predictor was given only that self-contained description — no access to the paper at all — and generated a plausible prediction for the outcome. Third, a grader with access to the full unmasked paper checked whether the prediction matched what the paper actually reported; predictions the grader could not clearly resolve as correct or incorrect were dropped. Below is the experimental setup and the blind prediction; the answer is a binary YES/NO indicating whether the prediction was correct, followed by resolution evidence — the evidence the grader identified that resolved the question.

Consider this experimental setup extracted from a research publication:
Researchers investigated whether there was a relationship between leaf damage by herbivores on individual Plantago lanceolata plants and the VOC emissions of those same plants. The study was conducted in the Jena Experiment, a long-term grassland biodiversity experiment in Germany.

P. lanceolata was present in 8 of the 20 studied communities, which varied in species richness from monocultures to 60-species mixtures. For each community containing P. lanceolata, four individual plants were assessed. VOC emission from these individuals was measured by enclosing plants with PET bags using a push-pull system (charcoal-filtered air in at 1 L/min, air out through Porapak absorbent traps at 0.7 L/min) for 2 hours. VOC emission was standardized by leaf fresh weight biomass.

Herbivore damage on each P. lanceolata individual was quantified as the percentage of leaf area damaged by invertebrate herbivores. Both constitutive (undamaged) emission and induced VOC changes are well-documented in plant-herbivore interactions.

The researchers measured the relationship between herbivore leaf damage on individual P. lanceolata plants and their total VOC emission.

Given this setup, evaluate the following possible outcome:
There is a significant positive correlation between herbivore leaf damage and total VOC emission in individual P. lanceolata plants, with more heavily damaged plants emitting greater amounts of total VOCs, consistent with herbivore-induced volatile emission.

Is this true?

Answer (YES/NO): NO